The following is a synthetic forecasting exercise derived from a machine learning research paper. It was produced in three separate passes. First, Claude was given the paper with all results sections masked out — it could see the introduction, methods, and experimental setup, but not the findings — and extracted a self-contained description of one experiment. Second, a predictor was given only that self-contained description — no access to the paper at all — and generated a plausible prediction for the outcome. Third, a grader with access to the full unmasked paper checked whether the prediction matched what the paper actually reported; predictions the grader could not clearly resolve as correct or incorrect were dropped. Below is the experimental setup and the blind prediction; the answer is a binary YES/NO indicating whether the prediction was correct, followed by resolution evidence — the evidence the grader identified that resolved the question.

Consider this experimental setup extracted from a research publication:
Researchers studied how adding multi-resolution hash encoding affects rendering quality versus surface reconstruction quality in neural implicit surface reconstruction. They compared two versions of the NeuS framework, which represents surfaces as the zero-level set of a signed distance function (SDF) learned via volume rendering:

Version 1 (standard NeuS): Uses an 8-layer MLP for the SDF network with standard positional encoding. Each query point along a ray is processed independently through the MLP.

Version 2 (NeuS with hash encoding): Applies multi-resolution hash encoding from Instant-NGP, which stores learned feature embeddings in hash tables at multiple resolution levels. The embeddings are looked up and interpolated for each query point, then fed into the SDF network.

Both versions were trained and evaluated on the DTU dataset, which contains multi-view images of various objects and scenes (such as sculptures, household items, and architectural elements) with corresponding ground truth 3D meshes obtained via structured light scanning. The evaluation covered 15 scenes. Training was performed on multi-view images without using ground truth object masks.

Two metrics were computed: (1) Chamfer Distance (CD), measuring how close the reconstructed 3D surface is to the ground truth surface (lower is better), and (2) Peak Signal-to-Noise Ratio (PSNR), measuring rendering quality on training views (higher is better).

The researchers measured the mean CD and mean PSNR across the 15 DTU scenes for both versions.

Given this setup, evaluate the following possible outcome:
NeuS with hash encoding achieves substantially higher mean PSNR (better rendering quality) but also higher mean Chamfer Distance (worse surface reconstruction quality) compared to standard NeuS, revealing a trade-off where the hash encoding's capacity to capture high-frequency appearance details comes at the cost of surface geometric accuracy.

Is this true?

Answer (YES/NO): NO